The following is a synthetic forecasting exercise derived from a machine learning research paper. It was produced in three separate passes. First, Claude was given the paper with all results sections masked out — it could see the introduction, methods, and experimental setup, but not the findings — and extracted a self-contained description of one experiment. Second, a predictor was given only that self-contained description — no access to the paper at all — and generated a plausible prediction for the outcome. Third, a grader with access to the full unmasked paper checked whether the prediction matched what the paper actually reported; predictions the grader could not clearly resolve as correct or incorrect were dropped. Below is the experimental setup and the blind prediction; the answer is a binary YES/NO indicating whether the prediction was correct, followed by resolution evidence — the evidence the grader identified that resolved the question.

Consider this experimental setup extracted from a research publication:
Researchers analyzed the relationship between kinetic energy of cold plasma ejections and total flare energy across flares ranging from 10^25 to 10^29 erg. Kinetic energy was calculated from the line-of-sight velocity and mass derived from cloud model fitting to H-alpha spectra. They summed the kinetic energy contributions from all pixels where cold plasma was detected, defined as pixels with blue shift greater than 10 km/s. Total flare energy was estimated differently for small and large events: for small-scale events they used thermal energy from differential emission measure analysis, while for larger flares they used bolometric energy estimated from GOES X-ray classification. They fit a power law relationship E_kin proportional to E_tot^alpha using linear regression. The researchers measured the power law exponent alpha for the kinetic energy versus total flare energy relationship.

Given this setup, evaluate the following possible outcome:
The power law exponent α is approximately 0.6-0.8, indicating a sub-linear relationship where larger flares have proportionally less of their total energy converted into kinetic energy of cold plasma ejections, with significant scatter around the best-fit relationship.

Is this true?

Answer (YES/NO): YES